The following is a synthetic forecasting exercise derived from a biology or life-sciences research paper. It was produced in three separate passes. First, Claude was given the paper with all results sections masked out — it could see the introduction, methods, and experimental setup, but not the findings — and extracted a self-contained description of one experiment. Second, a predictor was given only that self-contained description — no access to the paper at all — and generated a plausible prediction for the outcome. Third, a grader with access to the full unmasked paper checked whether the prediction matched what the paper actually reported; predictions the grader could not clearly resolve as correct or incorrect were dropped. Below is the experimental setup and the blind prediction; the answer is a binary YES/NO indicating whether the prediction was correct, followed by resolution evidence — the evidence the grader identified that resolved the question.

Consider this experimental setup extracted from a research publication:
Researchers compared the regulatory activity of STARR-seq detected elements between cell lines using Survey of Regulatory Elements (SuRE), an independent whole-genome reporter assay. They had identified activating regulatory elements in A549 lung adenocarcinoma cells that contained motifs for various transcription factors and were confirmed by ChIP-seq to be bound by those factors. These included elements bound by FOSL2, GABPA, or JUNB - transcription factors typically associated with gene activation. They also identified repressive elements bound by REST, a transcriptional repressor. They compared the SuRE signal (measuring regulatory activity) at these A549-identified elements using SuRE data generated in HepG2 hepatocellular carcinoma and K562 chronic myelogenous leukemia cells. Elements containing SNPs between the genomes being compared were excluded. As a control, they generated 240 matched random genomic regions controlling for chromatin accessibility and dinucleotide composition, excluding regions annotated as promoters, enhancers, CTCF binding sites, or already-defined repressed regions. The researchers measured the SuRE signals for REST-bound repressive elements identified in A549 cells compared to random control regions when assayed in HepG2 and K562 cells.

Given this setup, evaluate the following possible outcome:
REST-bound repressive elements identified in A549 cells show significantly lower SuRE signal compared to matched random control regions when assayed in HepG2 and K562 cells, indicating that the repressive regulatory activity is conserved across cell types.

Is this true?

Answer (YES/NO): YES